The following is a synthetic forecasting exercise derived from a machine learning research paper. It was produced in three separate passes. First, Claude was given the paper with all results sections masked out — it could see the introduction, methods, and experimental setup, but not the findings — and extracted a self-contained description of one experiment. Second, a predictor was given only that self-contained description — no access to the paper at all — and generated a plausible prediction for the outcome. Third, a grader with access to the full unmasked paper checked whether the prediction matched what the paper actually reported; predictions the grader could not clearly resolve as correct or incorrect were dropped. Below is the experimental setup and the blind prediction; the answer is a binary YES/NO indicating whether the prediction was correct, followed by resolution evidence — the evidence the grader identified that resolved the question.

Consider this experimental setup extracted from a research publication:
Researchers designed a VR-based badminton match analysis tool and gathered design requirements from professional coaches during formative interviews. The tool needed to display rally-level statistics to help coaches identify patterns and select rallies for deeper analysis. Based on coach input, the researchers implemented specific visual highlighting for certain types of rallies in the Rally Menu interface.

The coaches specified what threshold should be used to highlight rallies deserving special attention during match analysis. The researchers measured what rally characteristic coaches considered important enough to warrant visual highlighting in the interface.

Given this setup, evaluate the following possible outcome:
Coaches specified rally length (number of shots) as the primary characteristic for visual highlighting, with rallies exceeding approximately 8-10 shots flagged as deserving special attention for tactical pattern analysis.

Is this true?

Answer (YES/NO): NO